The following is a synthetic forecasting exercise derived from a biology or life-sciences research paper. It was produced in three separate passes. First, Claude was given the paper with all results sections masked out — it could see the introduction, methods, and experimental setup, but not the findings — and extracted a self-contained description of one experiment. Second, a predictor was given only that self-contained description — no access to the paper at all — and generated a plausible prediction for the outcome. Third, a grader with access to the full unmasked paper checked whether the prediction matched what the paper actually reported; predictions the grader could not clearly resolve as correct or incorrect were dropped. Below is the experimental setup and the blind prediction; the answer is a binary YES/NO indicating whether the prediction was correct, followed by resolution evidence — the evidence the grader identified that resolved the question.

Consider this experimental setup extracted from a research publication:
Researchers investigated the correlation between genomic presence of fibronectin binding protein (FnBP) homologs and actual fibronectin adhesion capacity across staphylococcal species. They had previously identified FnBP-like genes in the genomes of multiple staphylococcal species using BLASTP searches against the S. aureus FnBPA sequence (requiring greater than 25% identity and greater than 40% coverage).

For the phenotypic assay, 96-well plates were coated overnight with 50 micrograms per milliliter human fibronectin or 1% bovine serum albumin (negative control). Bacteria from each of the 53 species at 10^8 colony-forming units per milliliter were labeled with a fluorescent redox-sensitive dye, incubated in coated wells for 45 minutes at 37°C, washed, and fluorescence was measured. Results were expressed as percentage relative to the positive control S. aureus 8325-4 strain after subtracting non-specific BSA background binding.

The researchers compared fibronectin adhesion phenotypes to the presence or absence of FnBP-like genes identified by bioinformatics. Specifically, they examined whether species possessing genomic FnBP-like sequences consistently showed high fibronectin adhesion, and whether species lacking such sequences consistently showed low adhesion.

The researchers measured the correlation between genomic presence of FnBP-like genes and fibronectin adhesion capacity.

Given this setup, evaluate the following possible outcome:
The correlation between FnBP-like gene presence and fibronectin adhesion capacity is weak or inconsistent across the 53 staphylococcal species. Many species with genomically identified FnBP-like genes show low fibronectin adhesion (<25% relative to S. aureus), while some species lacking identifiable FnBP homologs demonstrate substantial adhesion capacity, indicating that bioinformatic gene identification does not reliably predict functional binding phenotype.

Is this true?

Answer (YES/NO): NO